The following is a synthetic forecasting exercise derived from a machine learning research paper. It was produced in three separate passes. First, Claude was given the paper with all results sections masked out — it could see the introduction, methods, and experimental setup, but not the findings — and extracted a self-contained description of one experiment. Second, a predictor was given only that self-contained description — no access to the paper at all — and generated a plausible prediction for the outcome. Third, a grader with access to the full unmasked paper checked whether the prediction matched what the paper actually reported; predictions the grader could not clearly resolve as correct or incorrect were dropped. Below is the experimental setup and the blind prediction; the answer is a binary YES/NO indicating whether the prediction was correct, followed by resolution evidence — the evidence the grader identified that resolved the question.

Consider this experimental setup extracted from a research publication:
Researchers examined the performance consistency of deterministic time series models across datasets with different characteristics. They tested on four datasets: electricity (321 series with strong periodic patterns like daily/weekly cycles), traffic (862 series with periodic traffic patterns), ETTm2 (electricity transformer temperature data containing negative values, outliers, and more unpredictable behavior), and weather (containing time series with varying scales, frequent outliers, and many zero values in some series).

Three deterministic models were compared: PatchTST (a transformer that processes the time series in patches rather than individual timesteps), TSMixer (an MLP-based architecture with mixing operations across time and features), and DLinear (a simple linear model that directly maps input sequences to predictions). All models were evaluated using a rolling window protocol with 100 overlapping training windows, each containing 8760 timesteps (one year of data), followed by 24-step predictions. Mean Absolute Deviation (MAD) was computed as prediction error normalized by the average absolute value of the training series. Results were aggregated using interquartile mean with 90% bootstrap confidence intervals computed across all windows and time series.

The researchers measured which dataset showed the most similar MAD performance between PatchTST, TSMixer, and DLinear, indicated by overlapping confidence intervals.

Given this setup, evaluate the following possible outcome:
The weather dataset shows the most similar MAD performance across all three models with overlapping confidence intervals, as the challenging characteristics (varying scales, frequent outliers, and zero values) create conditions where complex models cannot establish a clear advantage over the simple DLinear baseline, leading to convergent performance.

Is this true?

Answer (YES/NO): NO